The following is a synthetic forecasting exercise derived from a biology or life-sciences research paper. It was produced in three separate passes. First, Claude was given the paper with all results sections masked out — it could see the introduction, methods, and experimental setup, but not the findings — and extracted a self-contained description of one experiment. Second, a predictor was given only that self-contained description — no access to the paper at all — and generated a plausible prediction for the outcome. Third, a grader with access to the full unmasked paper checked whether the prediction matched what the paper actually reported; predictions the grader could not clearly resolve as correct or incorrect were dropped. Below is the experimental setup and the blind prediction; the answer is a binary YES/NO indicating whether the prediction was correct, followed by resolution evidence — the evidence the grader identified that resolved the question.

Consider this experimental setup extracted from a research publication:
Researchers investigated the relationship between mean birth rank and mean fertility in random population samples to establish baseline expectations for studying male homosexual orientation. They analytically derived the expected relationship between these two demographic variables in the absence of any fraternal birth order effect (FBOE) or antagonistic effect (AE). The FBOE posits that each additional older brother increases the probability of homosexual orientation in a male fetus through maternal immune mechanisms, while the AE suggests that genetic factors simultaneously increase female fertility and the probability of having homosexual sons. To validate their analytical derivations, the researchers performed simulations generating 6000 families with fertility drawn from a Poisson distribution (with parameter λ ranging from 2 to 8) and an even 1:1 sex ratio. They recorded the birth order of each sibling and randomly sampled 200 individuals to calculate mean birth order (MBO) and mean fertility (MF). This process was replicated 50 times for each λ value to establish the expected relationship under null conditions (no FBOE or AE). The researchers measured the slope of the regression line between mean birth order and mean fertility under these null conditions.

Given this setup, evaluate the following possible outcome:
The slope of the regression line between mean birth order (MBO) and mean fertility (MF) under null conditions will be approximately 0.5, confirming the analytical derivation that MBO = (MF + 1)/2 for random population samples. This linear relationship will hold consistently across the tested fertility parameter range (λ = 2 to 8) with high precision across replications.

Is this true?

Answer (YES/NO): YES